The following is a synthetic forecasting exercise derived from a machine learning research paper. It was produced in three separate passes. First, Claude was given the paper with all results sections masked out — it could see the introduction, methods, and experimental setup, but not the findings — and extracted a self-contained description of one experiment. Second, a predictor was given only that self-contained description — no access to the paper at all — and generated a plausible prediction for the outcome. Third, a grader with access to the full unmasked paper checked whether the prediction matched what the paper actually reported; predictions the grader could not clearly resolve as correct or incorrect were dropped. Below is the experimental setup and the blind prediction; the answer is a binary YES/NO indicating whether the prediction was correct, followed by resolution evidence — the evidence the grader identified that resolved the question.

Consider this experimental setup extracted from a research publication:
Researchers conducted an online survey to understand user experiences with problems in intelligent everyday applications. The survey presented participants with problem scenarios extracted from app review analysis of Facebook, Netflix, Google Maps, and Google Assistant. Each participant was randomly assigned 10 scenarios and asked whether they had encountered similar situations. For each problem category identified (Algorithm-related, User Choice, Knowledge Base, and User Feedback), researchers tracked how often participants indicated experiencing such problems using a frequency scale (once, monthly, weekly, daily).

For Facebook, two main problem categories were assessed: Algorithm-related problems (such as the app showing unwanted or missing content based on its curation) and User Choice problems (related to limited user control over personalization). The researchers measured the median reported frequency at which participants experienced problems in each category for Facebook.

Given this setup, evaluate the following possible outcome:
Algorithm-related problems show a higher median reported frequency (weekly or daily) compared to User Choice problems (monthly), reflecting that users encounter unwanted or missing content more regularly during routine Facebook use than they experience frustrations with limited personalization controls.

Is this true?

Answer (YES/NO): NO